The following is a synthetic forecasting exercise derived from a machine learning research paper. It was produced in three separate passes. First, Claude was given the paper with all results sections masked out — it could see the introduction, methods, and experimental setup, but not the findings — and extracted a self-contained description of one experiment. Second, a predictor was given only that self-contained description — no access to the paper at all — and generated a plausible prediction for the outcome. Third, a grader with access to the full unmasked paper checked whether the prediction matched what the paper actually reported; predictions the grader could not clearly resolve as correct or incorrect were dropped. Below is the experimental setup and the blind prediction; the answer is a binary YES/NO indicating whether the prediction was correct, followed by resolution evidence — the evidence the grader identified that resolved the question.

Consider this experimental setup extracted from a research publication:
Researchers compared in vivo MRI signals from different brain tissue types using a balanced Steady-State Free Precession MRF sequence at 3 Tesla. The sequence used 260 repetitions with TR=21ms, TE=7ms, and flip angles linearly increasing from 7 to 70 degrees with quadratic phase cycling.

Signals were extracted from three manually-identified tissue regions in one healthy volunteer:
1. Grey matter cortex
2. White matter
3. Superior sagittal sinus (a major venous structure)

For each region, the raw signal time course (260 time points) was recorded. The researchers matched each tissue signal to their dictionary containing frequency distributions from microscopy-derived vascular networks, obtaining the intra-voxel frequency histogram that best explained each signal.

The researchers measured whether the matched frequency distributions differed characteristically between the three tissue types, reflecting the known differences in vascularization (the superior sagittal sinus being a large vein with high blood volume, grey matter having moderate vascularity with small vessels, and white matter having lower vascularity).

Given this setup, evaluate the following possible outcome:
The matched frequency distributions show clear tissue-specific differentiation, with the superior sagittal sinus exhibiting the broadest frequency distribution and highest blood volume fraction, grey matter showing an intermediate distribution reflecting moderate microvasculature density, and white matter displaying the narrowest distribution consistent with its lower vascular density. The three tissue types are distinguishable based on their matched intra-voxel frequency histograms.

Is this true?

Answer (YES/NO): YES